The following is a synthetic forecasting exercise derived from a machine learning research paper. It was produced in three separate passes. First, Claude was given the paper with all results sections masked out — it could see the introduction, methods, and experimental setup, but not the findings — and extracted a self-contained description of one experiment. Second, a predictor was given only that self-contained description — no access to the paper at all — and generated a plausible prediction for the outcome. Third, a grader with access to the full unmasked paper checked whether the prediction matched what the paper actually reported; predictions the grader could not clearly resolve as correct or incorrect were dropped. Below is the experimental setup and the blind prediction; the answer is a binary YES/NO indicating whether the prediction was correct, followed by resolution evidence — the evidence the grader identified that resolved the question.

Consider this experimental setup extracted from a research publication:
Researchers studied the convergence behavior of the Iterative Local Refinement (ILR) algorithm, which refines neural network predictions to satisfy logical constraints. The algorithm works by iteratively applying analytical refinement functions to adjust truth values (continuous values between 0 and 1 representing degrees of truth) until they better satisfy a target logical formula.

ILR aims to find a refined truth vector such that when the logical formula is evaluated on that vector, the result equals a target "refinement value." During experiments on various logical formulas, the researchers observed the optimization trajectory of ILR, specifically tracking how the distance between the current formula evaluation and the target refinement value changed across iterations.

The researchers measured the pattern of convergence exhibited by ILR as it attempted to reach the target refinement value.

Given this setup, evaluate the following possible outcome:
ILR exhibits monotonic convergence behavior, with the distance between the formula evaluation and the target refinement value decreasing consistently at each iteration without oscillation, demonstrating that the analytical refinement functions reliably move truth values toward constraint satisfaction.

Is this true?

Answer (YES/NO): NO